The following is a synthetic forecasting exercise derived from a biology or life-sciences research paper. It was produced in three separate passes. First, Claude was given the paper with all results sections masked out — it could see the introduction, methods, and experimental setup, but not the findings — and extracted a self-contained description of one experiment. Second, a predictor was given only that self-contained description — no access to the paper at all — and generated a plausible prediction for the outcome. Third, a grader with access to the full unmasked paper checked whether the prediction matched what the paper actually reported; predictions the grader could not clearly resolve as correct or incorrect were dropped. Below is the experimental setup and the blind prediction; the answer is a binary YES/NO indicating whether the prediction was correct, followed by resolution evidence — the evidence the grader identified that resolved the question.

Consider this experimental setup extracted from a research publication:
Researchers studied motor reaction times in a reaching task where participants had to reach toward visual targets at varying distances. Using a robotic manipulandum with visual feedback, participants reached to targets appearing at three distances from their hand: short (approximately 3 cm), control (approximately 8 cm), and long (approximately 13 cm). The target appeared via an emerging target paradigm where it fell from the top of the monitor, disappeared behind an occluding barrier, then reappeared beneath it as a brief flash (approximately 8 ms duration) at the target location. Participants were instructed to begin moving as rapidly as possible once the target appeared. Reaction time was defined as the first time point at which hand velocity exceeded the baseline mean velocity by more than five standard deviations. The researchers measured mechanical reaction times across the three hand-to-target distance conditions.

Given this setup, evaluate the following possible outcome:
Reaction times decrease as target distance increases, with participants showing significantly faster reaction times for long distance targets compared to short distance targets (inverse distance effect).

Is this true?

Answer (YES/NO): YES